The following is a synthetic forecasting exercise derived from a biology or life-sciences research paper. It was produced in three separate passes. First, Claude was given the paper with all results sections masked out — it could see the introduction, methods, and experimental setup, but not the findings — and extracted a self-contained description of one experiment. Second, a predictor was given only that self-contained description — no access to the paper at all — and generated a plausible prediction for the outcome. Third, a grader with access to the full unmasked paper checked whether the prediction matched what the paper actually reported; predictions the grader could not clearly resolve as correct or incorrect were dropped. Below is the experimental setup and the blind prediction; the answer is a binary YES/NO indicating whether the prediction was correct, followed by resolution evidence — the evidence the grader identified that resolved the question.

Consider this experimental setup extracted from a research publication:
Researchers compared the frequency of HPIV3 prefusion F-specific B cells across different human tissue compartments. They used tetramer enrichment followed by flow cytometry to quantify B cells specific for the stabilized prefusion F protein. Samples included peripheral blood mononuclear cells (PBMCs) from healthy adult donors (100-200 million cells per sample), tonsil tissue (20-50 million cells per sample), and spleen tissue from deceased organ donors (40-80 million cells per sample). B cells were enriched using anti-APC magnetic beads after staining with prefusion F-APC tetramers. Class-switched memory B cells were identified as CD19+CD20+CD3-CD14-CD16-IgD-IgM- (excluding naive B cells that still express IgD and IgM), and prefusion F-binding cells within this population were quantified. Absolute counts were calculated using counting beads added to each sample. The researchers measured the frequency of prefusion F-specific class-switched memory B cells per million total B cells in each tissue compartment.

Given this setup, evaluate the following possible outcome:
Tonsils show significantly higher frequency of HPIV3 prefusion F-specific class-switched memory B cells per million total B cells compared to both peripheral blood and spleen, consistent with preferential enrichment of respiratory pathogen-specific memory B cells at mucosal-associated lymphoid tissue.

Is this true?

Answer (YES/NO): NO